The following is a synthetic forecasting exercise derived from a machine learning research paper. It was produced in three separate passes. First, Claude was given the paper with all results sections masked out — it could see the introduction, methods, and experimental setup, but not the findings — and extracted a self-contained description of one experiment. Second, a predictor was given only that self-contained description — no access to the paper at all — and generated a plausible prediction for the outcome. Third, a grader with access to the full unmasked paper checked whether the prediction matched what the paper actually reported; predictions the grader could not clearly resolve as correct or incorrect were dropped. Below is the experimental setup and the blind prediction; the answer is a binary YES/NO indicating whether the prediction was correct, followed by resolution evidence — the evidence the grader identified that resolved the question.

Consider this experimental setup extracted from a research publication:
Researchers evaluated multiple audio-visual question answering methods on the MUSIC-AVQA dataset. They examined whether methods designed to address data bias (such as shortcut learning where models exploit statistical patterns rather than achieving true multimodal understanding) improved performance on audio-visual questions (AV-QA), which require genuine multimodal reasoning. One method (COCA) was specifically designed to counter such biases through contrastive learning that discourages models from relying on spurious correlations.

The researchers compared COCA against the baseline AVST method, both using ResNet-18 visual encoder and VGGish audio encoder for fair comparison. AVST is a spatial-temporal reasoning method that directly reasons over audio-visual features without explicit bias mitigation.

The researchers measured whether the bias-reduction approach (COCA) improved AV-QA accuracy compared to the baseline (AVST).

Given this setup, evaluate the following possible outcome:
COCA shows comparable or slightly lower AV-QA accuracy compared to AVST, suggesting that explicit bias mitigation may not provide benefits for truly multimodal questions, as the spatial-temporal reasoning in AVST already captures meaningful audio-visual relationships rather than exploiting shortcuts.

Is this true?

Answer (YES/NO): NO